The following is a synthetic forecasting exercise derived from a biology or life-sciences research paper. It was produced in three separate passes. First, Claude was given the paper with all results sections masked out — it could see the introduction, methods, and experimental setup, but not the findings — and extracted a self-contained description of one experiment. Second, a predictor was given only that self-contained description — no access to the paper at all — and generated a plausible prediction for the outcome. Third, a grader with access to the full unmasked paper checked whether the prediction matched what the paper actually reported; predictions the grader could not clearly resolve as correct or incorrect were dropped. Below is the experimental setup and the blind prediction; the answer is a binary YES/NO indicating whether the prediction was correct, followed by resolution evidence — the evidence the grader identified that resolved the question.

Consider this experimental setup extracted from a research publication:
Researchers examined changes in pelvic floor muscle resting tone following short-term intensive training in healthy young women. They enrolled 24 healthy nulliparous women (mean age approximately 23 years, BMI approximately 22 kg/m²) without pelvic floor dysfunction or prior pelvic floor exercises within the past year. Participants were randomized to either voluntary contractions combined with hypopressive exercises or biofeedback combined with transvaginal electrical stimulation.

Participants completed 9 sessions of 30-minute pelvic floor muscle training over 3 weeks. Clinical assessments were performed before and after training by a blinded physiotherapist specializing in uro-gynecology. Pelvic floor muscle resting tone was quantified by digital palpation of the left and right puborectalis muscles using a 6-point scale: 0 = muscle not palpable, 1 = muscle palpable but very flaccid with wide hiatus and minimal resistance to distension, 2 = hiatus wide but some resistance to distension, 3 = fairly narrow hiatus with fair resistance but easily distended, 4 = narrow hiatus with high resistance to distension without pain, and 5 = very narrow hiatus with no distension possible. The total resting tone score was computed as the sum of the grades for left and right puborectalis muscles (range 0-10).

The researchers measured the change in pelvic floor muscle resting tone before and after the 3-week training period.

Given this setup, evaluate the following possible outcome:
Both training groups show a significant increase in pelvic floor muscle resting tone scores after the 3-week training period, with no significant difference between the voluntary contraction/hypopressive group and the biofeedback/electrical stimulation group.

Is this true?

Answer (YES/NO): NO